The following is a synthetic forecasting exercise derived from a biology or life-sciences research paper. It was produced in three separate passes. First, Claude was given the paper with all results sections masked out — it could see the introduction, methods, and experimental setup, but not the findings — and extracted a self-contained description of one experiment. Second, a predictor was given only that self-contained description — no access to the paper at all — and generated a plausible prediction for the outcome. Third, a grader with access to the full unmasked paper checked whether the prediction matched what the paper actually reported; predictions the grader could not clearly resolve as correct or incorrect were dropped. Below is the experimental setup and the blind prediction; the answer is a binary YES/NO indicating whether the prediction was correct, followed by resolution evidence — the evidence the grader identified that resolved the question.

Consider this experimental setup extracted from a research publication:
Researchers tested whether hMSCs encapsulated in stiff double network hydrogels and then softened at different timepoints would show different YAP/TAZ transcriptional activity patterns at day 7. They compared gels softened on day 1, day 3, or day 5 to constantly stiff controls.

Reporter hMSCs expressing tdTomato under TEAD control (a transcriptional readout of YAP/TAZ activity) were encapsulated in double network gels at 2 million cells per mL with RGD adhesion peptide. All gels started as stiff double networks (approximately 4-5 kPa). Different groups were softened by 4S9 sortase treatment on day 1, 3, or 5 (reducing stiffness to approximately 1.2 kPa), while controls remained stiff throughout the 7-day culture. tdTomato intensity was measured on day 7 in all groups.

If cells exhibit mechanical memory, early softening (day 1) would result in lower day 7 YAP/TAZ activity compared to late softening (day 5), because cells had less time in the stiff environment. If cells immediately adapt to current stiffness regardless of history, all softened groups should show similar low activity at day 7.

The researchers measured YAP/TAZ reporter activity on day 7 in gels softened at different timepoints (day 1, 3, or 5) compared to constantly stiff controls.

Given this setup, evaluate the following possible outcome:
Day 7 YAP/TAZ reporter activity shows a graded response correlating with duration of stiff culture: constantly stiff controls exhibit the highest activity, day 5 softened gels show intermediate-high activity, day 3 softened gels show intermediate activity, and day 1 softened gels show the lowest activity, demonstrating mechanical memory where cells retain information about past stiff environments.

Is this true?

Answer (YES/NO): NO